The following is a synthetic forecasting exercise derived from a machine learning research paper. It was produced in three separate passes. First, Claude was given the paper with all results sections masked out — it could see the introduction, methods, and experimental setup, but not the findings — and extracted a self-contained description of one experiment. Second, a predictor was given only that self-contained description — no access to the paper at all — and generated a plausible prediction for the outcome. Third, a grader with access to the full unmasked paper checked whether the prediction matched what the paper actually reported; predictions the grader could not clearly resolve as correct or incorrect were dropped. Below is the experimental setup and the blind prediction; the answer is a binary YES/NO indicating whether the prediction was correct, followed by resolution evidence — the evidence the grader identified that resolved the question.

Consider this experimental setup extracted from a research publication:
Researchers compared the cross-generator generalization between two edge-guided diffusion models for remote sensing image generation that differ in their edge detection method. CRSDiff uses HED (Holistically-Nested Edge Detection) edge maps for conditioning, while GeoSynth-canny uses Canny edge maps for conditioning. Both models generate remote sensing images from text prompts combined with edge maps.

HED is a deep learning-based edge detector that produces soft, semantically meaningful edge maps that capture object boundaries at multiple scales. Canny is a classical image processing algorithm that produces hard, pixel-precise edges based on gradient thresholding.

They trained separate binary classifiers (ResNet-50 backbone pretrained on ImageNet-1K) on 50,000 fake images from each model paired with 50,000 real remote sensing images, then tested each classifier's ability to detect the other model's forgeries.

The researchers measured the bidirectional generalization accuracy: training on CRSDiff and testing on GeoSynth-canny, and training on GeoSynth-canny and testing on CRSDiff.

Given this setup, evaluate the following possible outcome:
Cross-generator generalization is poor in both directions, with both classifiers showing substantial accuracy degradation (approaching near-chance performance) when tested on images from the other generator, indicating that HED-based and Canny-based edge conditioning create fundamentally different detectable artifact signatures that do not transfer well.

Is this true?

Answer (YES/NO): NO